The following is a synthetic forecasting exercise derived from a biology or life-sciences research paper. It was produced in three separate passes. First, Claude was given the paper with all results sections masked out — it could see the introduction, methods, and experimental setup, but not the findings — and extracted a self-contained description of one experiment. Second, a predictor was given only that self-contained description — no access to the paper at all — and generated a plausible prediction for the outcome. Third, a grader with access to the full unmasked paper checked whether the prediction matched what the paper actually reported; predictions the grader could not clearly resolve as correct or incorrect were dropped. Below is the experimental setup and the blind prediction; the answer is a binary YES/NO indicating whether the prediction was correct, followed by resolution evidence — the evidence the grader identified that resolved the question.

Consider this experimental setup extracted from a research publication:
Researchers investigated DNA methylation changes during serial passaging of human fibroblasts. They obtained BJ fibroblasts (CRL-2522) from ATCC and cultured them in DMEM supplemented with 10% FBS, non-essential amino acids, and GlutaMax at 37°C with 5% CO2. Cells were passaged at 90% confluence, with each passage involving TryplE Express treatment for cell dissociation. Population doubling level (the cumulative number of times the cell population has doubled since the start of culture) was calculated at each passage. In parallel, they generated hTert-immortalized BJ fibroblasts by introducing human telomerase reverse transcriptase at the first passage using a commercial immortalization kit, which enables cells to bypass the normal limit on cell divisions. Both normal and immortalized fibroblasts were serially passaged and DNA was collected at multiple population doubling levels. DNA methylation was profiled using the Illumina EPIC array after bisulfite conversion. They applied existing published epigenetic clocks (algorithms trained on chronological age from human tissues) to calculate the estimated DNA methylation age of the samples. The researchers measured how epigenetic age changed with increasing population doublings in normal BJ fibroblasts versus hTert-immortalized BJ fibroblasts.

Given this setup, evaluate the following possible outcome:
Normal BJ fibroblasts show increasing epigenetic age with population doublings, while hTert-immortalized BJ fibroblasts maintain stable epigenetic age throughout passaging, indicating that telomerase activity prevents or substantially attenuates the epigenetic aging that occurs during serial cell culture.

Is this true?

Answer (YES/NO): NO